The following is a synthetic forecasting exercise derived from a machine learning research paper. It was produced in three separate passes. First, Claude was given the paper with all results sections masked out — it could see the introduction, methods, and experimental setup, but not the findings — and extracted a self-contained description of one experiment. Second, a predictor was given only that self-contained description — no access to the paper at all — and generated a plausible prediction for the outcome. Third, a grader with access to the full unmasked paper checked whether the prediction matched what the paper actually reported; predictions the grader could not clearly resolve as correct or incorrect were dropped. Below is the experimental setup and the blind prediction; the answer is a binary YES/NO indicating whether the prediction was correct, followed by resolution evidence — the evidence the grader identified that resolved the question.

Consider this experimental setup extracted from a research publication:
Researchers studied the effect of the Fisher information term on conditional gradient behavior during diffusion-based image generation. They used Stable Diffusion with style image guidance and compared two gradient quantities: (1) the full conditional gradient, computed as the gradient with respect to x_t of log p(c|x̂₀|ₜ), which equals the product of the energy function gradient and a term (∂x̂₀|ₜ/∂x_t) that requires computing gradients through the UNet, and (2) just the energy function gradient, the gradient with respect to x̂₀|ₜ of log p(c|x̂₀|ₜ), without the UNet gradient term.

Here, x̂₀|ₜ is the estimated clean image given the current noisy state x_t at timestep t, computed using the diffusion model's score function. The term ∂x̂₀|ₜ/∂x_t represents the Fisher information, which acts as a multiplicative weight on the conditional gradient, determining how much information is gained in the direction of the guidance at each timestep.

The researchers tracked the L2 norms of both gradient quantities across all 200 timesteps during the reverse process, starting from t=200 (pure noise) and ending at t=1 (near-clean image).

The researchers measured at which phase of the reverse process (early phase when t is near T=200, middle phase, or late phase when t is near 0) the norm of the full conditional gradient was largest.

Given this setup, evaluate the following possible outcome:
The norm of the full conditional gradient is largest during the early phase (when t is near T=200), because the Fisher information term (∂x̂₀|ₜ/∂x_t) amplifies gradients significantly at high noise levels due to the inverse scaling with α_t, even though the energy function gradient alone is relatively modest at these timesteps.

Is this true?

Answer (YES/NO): NO